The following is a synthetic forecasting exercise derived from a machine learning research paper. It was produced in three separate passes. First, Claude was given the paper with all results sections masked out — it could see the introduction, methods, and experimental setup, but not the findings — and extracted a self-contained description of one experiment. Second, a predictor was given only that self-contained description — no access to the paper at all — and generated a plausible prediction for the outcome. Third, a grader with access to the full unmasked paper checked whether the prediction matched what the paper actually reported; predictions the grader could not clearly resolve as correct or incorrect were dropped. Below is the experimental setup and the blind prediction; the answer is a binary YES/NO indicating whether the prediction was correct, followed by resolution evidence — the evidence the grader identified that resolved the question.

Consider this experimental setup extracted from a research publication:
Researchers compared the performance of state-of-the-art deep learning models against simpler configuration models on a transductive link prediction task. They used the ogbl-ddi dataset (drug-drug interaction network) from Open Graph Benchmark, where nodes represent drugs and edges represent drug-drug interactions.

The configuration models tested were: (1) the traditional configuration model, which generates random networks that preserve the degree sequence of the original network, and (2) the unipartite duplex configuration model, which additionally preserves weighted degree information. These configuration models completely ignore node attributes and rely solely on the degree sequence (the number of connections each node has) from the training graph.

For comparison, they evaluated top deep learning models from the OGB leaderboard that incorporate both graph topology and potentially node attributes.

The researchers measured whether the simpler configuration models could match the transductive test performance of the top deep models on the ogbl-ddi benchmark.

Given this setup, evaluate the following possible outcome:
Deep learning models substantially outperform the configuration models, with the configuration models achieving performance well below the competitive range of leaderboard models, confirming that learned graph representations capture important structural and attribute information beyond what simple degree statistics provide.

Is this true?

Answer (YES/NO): NO